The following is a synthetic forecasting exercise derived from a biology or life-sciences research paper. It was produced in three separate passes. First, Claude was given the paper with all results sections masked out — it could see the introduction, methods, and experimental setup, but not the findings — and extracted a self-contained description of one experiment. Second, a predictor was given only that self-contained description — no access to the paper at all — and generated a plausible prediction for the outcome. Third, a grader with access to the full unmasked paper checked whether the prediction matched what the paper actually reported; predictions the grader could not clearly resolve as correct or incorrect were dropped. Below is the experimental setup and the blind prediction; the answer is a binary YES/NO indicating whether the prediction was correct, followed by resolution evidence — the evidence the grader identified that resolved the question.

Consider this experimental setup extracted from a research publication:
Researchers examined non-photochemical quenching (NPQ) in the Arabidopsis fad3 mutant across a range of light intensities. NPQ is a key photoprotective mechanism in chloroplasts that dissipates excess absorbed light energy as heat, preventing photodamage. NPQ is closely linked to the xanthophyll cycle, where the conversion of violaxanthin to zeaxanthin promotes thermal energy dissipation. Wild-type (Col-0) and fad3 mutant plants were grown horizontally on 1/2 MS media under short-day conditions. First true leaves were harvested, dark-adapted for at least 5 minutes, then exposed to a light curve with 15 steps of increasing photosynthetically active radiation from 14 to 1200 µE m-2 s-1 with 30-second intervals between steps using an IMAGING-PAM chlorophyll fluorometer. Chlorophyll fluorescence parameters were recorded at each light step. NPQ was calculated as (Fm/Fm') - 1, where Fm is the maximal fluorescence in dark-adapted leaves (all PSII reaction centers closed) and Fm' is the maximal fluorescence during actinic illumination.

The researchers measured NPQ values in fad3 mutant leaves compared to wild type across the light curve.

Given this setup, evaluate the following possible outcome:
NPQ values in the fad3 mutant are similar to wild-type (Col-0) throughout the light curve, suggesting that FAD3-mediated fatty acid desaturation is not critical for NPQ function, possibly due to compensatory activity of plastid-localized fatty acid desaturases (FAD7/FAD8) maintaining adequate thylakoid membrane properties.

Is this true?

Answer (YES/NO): NO